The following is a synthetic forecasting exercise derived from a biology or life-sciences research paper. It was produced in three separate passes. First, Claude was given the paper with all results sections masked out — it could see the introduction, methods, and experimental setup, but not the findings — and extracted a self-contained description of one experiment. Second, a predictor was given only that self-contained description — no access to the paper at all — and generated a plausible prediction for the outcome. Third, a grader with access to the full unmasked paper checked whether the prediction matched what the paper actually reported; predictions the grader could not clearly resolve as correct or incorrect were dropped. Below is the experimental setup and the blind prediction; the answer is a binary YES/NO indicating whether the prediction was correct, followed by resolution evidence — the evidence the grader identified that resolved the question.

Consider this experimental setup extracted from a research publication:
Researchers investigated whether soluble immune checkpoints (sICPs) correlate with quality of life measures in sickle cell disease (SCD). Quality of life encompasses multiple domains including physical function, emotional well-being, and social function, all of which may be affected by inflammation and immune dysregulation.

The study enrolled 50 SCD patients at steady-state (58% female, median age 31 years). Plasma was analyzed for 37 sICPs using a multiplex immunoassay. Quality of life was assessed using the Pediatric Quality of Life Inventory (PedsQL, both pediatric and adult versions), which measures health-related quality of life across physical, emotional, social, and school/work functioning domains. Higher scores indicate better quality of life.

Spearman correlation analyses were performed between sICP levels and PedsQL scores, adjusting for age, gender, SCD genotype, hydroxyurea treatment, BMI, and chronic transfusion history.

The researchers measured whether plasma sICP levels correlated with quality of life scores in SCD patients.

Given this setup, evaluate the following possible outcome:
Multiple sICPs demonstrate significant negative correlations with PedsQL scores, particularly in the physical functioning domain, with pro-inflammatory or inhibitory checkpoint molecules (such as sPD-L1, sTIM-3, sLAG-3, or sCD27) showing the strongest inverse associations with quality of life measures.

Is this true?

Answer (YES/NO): NO